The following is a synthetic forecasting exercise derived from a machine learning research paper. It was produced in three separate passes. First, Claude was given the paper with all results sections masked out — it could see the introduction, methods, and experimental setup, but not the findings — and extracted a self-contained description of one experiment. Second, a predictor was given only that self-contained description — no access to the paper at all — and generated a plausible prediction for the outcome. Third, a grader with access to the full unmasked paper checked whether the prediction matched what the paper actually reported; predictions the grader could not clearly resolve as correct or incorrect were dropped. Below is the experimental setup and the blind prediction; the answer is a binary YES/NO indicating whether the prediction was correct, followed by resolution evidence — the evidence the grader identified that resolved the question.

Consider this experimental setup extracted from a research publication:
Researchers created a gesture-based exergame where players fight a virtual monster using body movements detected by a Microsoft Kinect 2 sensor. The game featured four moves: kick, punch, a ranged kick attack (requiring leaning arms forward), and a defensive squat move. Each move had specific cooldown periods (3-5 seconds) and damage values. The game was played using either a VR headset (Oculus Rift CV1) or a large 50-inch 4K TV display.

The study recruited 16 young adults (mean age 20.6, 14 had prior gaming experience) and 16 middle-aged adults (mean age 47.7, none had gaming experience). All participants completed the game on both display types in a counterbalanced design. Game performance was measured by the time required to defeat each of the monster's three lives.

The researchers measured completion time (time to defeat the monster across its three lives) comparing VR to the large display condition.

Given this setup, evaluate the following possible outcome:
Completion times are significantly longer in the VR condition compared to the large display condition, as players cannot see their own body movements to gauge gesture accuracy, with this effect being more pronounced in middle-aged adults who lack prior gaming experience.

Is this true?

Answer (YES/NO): NO